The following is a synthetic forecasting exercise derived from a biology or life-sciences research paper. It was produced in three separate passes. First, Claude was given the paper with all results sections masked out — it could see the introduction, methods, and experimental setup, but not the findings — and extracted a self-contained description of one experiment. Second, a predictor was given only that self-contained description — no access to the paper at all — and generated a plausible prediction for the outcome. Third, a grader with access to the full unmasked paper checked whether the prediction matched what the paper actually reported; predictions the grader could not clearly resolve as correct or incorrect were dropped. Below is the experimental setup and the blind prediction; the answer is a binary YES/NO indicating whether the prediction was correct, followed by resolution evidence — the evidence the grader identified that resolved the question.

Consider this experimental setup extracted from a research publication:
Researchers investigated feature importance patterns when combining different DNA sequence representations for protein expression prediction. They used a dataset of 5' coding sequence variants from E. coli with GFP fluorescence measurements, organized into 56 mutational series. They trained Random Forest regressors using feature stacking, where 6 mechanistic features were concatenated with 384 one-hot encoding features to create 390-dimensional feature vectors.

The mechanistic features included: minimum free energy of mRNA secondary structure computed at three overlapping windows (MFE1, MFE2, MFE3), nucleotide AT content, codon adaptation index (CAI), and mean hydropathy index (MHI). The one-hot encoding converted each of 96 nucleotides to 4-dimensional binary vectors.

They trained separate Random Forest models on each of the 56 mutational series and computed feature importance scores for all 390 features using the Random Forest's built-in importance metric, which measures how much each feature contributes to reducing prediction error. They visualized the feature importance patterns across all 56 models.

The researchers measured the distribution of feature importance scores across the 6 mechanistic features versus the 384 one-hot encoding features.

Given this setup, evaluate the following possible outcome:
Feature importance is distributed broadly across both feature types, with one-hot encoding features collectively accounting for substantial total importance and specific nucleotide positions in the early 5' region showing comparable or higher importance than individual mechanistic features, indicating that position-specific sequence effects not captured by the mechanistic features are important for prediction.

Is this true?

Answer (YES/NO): YES